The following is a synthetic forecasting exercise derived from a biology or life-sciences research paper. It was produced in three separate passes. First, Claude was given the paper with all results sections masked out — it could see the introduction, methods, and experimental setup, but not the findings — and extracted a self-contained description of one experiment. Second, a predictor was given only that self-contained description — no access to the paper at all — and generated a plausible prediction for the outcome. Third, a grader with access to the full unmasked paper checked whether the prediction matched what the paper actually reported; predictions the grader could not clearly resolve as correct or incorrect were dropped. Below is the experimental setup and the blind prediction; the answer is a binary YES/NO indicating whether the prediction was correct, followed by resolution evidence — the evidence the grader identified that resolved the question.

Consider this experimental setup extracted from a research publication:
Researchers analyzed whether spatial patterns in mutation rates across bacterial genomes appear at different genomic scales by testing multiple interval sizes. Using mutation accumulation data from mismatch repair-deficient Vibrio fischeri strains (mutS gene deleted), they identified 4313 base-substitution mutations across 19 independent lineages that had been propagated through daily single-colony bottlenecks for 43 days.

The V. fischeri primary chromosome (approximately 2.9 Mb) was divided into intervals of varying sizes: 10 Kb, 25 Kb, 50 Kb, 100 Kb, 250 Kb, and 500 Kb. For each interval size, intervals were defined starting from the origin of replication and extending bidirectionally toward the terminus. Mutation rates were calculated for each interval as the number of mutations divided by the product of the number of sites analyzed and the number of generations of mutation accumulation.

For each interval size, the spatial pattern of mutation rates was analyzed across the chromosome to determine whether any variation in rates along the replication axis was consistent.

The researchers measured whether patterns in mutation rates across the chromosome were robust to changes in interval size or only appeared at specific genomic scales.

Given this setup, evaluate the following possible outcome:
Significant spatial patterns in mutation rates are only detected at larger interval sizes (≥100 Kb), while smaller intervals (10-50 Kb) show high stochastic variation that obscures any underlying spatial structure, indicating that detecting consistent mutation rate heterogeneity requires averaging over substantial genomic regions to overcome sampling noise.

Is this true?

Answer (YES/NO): NO